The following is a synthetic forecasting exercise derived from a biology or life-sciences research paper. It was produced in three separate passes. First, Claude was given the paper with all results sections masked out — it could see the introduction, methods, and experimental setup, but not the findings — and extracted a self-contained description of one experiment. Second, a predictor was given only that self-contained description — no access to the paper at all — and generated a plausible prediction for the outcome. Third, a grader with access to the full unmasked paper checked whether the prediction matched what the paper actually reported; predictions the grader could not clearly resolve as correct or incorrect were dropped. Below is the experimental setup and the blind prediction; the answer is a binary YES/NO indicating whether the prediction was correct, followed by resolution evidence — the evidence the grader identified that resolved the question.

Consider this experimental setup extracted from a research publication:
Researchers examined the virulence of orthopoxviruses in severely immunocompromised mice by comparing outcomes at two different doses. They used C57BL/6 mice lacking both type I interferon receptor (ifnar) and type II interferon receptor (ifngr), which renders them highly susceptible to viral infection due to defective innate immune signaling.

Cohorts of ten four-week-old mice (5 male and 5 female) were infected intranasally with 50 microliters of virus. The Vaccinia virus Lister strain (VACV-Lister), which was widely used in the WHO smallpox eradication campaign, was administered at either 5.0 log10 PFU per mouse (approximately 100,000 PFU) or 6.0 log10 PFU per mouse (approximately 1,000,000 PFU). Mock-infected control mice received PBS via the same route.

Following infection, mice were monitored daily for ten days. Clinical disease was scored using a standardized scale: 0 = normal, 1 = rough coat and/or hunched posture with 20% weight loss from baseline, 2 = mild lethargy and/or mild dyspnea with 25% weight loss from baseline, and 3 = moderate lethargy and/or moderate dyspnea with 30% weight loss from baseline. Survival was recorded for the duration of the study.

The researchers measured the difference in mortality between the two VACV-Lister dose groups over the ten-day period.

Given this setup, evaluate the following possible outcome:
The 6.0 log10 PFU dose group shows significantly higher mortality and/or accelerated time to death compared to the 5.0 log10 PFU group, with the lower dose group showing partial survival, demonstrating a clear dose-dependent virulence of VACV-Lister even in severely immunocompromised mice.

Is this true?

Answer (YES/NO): NO